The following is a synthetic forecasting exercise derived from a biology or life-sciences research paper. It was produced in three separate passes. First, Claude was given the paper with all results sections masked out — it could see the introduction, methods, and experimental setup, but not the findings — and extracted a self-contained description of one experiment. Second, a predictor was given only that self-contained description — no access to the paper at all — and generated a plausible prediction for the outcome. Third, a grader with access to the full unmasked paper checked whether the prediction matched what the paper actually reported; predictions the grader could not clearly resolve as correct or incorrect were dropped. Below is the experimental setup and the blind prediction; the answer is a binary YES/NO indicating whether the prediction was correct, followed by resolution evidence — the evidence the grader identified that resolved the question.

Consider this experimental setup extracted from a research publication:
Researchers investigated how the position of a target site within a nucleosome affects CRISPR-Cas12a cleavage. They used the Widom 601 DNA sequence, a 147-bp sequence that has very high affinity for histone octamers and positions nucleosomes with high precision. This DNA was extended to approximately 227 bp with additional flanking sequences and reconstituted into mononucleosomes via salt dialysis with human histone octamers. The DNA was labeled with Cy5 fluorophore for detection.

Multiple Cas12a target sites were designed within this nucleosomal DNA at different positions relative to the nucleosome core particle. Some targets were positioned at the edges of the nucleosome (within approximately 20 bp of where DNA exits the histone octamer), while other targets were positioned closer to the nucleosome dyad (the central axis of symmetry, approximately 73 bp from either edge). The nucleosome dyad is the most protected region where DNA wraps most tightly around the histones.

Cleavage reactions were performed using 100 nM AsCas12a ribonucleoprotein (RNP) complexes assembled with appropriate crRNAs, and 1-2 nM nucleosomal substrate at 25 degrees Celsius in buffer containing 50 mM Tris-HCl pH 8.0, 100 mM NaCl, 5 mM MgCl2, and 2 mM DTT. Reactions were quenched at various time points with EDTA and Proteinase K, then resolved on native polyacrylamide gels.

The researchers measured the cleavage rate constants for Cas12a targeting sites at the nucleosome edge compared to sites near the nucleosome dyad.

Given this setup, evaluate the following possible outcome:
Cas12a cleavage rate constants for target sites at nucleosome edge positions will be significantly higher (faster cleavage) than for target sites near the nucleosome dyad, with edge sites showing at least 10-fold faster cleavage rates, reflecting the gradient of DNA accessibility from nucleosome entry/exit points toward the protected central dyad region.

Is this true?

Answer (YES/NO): YES